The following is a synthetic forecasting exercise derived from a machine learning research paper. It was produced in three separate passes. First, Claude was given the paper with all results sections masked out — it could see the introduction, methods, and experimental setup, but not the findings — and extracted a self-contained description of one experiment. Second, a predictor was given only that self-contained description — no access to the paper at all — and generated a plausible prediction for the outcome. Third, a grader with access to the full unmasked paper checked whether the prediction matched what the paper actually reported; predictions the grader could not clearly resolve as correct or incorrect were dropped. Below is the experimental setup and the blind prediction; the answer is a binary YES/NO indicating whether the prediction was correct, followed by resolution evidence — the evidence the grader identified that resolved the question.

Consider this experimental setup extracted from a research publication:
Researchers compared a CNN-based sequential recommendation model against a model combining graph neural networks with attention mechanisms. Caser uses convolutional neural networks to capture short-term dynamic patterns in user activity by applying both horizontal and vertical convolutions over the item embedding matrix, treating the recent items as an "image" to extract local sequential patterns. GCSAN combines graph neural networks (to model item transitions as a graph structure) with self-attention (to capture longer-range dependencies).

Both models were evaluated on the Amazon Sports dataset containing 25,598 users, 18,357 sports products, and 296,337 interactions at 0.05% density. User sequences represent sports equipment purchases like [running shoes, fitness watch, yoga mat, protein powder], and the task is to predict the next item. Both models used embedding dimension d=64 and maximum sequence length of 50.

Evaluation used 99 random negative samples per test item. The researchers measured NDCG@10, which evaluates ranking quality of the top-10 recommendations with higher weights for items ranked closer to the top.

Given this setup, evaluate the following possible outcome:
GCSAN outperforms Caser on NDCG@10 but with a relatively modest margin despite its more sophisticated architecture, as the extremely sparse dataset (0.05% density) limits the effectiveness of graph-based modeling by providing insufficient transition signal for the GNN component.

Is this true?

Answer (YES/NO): NO